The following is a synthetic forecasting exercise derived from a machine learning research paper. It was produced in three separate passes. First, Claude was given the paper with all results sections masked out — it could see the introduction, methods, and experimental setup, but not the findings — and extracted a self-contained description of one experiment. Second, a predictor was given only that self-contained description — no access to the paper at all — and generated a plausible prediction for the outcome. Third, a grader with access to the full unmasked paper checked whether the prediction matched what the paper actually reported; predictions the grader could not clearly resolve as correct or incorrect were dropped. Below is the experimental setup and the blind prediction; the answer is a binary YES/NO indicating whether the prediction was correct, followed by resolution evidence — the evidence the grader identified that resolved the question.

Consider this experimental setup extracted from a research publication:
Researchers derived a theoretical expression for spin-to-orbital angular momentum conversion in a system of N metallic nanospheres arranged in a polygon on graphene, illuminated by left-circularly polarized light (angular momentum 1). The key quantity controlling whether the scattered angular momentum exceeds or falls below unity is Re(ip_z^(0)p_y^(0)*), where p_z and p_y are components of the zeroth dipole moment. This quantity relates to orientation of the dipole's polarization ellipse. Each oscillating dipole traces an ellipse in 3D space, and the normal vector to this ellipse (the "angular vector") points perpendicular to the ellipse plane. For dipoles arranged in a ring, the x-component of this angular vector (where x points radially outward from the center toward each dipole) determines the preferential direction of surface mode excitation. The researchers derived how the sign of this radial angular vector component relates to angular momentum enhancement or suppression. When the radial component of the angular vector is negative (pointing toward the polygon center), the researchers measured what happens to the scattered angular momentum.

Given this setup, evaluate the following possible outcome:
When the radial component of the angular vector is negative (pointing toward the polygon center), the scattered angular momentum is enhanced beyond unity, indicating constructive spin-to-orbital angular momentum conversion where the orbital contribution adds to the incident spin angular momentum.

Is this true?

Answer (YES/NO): YES